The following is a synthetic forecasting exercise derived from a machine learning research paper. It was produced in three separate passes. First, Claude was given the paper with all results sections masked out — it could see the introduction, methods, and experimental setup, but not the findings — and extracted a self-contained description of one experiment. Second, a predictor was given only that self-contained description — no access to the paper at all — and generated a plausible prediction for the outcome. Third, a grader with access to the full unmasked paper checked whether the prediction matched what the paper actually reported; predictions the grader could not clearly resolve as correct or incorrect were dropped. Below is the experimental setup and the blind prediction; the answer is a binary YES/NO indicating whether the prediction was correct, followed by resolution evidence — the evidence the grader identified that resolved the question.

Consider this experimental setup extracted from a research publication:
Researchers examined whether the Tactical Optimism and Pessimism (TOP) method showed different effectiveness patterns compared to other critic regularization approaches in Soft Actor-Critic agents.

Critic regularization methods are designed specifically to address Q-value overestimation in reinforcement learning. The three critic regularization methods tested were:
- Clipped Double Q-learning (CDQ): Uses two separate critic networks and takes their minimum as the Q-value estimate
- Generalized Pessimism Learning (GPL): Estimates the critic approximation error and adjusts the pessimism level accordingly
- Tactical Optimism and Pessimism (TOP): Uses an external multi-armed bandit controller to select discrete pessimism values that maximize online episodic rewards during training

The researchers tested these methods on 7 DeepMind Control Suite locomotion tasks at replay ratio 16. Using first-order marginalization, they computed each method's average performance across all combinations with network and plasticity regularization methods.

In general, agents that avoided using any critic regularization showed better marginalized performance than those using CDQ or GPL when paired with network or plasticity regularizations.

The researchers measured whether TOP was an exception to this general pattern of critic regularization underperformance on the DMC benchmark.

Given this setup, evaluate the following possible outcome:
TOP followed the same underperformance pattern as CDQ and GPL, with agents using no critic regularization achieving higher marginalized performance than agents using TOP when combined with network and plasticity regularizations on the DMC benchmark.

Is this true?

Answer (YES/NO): NO